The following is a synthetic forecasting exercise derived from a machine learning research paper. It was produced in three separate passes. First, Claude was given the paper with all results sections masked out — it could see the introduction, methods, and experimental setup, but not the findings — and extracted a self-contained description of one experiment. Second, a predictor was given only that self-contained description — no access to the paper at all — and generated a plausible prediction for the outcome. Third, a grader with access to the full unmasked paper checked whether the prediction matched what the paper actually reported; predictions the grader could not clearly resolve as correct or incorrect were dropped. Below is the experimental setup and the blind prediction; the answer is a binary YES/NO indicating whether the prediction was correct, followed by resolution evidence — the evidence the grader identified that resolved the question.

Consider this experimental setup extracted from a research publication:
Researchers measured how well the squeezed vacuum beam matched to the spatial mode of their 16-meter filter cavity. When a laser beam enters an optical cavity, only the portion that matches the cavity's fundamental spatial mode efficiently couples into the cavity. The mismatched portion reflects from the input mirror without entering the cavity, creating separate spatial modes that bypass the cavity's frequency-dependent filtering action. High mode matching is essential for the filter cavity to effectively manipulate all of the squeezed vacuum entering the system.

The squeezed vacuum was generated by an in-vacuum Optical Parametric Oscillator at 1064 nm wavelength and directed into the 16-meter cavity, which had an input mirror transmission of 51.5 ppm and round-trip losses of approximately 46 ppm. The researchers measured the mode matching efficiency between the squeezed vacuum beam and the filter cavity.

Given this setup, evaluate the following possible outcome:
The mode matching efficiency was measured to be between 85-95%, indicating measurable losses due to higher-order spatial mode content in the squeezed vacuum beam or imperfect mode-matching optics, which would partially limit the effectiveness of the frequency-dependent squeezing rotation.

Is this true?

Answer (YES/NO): NO